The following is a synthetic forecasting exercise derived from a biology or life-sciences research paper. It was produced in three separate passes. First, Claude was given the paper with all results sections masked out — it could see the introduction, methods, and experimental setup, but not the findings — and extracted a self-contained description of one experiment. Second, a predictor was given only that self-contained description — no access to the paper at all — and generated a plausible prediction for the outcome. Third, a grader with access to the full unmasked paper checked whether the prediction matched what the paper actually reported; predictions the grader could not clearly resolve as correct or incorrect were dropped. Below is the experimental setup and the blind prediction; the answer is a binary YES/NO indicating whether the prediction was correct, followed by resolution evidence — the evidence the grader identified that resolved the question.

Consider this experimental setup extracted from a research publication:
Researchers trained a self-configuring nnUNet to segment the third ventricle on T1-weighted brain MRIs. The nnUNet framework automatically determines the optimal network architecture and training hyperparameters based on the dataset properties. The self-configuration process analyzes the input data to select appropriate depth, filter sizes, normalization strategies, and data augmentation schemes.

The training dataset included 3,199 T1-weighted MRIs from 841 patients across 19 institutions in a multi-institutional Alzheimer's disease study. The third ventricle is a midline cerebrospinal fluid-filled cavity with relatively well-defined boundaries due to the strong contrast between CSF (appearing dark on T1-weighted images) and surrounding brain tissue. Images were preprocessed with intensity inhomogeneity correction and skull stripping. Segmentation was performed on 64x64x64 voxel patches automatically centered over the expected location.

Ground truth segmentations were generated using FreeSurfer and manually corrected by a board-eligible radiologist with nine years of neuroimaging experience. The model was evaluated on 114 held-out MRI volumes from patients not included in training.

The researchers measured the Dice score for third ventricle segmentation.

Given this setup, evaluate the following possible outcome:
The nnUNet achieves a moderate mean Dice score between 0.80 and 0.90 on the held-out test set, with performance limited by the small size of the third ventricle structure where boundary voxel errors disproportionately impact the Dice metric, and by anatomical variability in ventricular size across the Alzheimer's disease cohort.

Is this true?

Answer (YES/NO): NO